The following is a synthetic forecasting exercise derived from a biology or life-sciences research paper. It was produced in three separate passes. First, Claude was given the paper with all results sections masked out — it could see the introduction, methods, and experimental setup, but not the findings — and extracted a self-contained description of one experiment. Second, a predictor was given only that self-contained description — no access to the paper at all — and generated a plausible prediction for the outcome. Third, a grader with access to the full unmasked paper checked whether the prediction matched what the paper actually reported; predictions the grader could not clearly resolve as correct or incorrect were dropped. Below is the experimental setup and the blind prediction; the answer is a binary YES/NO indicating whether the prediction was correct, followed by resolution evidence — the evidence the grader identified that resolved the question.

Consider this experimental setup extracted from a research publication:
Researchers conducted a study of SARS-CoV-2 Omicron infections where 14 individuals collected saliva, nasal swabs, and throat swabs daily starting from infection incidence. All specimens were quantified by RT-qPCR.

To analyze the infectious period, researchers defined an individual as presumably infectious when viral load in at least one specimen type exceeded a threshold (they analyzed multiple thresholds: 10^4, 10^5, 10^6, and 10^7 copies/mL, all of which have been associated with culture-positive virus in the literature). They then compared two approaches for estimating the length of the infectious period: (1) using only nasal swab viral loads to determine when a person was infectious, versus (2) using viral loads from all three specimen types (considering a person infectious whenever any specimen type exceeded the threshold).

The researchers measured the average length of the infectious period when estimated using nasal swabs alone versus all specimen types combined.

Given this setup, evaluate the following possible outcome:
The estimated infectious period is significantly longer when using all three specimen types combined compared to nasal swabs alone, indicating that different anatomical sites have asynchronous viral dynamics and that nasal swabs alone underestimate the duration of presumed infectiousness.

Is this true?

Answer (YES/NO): YES